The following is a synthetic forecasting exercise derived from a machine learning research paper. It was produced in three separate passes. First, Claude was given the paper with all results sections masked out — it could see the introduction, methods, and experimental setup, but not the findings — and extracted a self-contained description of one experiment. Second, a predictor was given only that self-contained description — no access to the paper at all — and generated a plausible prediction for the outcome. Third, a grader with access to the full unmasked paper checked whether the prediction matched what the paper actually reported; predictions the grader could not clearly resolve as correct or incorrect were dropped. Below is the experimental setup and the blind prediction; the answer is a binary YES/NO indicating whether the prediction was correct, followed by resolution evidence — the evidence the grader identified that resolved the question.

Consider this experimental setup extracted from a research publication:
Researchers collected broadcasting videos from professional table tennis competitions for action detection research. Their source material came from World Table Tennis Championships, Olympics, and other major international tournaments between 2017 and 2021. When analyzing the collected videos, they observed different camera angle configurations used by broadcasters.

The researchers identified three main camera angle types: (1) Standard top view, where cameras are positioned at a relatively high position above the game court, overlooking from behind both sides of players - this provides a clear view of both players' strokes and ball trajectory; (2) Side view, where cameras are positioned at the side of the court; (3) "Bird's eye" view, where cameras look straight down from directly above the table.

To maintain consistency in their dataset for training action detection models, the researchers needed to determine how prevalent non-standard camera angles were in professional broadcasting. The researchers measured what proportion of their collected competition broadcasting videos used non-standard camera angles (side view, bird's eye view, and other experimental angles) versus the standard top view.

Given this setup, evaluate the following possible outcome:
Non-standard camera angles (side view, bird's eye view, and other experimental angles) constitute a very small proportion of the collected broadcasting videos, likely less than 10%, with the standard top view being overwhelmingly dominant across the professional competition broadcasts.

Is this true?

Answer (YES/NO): YES